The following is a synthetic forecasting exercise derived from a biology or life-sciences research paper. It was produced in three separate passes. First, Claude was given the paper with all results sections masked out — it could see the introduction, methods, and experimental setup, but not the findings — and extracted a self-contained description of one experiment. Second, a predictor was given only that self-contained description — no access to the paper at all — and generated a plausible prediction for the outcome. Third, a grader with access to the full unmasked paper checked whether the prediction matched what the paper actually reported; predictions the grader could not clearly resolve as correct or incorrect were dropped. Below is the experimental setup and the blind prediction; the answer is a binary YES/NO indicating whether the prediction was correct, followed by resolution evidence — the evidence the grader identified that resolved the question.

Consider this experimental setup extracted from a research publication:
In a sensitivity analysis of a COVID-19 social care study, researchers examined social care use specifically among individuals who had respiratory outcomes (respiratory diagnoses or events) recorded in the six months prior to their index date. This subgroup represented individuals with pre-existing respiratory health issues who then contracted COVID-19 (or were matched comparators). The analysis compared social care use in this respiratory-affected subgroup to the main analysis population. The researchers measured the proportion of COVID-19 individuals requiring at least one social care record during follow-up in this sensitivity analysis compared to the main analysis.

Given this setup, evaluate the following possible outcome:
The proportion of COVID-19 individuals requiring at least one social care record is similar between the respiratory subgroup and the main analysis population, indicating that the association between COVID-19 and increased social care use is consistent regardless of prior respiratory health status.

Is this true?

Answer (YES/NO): NO